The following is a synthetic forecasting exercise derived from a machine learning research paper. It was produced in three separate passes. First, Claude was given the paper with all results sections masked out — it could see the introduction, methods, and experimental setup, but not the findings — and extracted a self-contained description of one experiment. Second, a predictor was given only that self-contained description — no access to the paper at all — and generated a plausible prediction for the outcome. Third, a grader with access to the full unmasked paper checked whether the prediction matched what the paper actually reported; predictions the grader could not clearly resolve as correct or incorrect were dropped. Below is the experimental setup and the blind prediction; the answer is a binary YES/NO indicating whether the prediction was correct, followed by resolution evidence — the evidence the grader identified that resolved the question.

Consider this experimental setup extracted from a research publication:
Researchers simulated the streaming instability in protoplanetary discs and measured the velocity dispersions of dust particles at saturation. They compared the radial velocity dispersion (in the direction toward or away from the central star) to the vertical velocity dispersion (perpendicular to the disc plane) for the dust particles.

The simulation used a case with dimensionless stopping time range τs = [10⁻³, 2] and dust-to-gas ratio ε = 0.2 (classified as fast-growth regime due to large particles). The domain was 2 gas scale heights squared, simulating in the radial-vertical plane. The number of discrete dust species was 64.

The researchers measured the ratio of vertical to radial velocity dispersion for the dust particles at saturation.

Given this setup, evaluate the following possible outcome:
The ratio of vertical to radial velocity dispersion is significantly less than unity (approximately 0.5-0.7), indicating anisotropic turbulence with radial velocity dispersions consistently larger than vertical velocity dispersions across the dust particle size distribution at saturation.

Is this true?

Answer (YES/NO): NO